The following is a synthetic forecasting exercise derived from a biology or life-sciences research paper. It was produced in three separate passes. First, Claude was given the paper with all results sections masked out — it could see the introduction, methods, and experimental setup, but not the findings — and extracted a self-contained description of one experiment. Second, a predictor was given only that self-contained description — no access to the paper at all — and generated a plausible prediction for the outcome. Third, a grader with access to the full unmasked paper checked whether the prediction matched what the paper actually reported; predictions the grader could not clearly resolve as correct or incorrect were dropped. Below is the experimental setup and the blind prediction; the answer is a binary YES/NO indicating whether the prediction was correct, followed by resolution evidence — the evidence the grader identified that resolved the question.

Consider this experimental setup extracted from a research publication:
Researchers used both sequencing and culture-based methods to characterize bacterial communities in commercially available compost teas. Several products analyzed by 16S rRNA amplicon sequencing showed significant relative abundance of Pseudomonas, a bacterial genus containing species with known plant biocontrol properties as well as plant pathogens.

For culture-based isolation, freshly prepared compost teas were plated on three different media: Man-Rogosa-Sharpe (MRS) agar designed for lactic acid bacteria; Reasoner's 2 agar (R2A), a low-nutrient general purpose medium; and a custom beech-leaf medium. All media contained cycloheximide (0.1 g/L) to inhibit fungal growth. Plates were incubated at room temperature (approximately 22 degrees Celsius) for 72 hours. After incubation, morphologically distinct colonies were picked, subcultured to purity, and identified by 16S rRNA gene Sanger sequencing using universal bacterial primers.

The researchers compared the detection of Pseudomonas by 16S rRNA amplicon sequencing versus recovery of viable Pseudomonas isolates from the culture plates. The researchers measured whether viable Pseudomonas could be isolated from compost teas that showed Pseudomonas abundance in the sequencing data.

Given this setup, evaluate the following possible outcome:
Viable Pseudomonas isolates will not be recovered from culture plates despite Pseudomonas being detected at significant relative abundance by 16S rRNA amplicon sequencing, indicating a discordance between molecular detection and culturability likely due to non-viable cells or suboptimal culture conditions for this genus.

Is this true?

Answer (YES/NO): YES